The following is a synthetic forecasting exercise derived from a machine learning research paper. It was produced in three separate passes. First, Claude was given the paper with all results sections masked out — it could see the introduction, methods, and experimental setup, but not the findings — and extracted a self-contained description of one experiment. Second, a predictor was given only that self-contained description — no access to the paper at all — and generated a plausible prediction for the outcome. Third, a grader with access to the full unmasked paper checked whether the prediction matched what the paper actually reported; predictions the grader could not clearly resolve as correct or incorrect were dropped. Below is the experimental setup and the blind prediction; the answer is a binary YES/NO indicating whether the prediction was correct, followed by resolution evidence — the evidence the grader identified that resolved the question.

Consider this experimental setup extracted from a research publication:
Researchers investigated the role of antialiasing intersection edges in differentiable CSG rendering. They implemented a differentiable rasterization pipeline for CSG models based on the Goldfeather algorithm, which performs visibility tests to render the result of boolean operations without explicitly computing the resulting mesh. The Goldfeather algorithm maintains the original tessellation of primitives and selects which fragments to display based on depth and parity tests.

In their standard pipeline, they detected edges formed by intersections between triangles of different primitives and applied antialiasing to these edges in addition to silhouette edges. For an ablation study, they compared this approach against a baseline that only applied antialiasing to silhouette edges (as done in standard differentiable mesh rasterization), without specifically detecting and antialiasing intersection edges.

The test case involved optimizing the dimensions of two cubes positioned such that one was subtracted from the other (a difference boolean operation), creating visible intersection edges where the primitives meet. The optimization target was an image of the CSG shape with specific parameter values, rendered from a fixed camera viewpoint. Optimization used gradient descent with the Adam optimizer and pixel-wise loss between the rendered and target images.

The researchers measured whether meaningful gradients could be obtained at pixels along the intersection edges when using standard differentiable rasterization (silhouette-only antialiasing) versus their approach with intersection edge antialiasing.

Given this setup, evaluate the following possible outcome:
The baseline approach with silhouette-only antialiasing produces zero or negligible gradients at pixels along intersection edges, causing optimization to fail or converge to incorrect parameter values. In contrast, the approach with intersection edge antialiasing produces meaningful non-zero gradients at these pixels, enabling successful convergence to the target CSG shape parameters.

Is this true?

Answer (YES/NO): YES